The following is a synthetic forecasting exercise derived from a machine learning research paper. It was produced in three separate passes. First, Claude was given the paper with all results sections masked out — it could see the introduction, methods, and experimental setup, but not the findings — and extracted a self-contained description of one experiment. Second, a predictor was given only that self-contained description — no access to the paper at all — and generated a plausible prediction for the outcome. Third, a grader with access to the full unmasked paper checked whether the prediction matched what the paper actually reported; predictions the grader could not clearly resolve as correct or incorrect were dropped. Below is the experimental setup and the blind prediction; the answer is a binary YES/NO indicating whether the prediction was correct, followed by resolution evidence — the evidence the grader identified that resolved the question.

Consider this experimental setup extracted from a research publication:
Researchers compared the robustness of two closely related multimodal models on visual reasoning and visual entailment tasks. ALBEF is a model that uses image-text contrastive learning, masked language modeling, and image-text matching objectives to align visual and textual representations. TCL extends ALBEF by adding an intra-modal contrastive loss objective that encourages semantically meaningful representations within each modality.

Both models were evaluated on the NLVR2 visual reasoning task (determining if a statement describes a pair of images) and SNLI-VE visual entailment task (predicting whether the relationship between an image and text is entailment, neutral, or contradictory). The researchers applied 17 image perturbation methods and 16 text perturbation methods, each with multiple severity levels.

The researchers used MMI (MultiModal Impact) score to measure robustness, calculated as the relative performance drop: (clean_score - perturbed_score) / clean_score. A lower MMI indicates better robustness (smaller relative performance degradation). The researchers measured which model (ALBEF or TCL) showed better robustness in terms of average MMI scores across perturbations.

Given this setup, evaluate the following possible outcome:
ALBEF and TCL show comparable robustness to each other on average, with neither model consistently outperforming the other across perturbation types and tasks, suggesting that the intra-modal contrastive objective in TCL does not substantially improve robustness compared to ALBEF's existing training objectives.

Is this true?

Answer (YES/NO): NO